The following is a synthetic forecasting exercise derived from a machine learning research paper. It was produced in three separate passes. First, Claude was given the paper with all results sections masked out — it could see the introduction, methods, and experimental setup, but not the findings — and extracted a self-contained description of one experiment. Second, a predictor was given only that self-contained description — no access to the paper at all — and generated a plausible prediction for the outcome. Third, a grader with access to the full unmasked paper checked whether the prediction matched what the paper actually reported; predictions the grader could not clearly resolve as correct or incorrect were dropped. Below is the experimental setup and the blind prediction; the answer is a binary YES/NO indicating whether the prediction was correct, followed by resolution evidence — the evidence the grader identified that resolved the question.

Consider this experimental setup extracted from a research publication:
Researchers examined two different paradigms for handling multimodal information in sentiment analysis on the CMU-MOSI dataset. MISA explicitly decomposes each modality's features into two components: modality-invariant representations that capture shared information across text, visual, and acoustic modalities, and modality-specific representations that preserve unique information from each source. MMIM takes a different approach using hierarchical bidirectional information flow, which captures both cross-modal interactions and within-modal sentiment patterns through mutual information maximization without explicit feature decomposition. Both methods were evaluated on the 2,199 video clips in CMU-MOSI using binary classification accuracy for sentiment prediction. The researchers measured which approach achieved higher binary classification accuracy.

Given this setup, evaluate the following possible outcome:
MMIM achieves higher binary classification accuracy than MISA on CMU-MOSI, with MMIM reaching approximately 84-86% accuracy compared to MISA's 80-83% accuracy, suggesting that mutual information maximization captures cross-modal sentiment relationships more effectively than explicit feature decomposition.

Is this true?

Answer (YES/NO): YES